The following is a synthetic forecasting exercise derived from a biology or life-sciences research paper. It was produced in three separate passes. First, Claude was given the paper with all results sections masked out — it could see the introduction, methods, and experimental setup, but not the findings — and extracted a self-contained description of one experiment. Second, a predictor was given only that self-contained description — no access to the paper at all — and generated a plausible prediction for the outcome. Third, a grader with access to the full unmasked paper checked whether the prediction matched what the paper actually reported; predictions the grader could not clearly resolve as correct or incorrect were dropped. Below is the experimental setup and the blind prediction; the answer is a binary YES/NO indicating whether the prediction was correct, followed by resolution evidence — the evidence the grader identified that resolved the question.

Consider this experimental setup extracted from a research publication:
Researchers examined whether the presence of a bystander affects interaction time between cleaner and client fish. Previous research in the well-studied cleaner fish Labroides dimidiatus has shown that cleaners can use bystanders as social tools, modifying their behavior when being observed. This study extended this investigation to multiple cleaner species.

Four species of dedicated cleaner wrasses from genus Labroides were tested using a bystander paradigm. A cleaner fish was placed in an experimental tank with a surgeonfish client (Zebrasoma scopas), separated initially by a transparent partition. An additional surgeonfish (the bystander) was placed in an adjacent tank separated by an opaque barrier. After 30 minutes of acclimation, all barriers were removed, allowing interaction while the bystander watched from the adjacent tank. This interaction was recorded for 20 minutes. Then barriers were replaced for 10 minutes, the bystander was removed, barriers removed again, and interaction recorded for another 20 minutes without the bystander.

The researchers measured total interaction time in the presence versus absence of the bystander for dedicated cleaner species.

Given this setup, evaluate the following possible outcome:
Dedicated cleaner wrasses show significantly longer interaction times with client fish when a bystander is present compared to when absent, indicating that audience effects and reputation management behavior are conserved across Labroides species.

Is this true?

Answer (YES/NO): NO